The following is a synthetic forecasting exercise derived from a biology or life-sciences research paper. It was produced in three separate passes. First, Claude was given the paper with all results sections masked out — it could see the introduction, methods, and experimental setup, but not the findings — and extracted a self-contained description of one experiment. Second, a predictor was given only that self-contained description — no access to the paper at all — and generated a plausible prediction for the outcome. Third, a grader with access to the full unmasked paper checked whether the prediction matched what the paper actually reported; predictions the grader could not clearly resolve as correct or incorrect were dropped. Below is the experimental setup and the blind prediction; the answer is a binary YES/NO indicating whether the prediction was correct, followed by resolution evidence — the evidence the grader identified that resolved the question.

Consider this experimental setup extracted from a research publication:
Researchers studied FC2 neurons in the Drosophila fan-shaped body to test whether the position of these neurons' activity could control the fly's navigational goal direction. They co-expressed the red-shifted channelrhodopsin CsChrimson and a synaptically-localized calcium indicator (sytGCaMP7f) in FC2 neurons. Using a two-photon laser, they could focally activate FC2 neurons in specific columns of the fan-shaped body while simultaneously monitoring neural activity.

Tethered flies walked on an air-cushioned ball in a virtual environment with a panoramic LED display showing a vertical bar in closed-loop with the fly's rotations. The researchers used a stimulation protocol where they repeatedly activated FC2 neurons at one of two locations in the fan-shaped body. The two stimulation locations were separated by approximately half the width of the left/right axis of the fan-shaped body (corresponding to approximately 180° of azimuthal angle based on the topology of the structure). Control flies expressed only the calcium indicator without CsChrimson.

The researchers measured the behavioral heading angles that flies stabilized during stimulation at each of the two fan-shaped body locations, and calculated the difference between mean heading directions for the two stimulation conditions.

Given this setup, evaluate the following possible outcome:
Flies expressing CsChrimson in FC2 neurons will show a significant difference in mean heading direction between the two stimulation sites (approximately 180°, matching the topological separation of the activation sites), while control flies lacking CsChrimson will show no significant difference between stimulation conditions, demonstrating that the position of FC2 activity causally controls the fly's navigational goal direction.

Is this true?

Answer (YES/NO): YES